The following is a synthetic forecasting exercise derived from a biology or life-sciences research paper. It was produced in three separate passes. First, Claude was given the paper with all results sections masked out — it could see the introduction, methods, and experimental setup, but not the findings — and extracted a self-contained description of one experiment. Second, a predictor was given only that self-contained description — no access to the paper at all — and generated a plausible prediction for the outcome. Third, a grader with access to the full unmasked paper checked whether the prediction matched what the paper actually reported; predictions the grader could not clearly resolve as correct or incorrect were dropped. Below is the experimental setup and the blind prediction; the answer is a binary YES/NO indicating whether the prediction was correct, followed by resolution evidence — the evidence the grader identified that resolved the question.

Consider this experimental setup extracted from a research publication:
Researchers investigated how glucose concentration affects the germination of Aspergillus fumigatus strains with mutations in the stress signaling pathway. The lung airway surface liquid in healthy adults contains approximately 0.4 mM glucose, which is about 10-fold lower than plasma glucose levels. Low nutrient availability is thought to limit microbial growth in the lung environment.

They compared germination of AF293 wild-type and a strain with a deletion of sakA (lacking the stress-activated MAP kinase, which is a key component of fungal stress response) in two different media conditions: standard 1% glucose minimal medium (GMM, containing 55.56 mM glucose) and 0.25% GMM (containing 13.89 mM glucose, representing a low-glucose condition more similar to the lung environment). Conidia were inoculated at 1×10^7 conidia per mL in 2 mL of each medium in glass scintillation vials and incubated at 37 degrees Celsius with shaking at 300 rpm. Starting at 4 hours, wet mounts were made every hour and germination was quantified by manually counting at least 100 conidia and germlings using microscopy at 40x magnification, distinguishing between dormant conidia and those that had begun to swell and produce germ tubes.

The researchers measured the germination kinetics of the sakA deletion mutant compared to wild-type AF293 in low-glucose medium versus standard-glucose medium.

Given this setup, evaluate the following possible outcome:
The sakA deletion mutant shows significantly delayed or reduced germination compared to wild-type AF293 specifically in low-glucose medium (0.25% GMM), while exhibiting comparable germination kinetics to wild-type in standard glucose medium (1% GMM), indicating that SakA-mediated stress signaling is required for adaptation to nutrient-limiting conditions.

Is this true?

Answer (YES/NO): NO